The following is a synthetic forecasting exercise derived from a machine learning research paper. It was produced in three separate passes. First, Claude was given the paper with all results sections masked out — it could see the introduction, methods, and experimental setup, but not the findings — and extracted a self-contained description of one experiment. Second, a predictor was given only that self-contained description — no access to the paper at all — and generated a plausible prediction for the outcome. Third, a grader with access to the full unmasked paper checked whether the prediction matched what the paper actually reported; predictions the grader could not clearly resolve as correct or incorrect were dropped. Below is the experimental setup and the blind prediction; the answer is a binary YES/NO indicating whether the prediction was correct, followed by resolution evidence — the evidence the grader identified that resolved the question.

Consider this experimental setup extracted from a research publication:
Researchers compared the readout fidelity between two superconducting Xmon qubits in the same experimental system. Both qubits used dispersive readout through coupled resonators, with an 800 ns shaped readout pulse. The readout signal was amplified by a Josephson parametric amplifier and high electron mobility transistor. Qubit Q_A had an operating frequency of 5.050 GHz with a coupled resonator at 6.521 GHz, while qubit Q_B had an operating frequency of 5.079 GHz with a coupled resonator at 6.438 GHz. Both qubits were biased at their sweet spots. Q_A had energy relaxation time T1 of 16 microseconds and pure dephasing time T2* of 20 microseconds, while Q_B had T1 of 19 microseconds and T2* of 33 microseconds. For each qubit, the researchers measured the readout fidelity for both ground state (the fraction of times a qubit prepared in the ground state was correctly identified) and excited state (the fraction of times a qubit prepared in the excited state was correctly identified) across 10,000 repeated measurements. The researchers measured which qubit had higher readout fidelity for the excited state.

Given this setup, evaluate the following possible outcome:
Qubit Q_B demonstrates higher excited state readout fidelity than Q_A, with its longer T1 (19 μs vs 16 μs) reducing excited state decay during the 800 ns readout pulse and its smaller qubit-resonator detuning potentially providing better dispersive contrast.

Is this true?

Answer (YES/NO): NO